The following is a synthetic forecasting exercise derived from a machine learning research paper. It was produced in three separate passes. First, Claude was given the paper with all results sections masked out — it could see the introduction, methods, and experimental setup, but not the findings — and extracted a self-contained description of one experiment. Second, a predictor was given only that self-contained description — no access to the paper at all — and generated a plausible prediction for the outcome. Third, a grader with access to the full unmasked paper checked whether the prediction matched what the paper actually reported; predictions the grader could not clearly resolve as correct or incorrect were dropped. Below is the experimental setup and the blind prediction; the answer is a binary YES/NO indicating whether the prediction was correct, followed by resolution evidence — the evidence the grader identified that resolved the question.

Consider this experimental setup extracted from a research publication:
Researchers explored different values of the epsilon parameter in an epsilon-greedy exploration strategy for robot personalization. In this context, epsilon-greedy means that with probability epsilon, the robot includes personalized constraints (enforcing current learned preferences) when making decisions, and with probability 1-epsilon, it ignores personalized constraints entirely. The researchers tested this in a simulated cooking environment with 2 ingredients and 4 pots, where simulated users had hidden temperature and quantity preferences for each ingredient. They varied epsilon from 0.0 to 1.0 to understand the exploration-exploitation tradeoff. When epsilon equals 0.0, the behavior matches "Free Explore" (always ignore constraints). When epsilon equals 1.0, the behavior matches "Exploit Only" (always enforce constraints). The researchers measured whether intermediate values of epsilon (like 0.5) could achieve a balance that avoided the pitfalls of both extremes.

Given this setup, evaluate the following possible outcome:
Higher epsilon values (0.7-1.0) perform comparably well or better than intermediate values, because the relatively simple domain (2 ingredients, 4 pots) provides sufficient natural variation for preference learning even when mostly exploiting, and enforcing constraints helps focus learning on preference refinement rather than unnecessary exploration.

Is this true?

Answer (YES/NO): NO